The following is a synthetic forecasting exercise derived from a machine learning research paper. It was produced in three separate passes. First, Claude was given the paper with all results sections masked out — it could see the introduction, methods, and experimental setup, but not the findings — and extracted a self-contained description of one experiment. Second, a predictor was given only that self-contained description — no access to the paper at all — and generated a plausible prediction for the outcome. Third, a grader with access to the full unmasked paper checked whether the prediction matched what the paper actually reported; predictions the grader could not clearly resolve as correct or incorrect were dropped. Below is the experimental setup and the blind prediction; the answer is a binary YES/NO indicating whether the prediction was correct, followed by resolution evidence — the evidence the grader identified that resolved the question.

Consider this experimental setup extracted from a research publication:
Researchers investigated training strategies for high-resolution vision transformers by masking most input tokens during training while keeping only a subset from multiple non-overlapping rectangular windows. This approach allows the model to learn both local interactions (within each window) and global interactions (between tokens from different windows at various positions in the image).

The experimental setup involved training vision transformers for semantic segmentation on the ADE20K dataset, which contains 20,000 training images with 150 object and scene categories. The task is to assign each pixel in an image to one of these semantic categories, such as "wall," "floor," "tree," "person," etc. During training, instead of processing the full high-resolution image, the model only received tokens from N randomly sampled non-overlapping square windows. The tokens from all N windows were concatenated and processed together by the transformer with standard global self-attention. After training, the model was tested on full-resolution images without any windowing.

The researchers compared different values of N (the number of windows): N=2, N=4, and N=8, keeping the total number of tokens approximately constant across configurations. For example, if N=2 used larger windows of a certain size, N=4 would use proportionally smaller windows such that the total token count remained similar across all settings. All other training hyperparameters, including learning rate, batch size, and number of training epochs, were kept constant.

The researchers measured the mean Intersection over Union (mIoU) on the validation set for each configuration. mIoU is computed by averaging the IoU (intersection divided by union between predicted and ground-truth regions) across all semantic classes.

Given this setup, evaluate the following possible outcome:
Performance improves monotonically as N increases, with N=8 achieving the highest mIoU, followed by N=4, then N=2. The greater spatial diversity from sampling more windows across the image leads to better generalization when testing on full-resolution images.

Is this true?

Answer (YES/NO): NO